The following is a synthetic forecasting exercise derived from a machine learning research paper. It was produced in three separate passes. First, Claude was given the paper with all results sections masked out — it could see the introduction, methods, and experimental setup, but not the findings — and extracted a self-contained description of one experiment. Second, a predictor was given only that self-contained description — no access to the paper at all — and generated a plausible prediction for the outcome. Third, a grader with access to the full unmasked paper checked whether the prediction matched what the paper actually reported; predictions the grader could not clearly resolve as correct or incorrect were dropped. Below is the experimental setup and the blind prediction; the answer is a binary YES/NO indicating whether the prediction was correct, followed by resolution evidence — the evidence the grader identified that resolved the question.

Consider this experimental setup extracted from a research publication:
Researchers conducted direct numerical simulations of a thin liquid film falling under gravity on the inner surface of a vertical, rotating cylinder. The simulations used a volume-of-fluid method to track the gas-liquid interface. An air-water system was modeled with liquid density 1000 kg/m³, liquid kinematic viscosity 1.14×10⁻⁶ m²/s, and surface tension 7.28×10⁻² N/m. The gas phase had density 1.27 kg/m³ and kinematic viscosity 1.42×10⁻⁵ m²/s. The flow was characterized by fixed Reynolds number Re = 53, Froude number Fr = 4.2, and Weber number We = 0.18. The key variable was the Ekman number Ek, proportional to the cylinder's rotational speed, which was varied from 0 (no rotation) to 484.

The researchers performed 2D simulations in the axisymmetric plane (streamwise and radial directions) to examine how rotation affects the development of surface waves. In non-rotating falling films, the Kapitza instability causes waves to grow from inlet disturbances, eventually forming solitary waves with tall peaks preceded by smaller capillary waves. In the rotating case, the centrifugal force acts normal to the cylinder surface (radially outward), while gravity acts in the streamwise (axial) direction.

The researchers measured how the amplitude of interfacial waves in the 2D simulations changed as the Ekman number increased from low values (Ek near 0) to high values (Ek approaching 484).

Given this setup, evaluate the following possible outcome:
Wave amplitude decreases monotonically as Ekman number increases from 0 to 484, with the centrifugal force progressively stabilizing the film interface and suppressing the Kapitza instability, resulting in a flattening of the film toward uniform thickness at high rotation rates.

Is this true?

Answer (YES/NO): YES